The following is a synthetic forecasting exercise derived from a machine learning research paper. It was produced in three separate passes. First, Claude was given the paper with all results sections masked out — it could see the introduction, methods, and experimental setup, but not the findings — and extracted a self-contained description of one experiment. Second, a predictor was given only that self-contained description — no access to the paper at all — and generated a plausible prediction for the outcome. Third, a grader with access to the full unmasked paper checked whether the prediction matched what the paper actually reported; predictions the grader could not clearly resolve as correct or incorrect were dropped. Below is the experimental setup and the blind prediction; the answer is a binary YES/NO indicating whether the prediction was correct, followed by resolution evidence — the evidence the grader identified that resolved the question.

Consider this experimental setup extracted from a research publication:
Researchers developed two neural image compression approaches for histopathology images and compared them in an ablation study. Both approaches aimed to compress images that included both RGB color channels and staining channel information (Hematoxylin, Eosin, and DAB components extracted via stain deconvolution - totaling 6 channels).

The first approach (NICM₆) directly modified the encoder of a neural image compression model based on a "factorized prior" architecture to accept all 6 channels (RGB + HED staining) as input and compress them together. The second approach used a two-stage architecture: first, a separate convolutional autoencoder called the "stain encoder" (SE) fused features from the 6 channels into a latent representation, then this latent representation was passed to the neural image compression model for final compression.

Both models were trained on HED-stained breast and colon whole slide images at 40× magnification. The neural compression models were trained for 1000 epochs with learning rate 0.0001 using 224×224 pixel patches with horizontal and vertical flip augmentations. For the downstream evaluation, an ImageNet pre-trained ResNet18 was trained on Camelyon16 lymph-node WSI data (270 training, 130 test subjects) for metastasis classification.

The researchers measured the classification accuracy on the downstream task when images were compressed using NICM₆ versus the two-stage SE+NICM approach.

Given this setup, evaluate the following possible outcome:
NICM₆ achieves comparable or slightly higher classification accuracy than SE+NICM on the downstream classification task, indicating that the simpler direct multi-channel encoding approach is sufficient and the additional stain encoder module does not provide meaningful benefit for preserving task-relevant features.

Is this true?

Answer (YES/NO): NO